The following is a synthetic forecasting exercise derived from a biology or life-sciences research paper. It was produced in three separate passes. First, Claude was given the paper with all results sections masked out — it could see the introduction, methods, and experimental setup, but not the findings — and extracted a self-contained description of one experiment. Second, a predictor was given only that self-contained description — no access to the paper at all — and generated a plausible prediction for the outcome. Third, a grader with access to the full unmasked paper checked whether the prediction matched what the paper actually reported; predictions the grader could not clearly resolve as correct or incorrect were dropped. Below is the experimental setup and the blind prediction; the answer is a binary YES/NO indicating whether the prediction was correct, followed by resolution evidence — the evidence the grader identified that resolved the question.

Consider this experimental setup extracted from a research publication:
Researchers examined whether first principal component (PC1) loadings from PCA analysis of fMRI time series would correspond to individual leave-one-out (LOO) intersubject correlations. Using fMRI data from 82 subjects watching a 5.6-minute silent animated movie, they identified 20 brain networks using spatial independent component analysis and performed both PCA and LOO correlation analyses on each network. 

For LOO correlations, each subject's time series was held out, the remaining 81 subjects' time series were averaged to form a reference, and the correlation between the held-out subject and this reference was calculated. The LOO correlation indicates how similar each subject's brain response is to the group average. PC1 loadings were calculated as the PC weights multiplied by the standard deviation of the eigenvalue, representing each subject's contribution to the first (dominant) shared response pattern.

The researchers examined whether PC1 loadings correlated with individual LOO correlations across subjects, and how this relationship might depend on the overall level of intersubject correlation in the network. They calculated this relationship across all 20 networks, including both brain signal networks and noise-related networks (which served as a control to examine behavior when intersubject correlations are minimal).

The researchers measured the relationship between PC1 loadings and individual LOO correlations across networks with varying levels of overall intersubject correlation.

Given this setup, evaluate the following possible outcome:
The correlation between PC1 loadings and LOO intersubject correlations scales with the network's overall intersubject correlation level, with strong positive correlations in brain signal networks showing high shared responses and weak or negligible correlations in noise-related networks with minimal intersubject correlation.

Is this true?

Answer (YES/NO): YES